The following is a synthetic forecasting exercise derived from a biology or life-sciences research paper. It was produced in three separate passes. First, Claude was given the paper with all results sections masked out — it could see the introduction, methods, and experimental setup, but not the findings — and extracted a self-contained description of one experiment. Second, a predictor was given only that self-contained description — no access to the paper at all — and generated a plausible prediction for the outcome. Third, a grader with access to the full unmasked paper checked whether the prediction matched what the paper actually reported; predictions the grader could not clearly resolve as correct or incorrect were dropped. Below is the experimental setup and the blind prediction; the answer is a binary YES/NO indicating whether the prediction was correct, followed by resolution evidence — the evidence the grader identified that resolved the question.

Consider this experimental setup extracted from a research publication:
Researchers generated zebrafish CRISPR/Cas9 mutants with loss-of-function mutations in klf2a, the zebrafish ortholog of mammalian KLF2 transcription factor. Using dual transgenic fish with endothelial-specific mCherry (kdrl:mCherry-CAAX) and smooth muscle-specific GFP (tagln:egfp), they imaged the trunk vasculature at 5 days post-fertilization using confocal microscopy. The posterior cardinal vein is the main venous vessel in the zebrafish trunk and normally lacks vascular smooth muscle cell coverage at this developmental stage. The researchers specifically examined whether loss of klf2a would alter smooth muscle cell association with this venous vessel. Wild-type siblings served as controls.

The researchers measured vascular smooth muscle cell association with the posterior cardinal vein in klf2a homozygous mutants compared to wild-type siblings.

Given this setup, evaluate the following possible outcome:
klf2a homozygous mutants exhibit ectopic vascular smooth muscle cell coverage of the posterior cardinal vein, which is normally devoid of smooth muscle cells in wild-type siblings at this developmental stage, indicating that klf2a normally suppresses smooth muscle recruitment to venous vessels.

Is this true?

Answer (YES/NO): YES